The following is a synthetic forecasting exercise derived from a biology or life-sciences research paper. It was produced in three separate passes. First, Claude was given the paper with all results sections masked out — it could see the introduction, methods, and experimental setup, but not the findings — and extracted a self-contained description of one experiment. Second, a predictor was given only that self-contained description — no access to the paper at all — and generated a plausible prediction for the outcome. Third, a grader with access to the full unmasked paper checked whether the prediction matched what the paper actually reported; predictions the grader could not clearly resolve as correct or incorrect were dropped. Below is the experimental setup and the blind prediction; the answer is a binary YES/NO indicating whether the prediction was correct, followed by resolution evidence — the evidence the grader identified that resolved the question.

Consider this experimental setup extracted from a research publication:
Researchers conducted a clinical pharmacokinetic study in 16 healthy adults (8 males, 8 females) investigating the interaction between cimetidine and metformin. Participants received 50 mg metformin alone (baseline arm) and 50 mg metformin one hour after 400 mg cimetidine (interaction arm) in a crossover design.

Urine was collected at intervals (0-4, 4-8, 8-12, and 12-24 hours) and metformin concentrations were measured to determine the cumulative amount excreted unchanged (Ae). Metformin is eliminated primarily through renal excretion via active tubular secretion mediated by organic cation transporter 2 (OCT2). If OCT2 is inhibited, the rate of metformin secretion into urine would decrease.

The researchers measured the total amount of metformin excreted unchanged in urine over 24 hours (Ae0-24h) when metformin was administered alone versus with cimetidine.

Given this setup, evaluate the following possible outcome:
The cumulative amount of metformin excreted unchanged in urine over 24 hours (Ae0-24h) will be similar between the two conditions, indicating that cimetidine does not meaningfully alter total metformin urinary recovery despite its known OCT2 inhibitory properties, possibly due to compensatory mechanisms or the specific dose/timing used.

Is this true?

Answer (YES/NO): NO